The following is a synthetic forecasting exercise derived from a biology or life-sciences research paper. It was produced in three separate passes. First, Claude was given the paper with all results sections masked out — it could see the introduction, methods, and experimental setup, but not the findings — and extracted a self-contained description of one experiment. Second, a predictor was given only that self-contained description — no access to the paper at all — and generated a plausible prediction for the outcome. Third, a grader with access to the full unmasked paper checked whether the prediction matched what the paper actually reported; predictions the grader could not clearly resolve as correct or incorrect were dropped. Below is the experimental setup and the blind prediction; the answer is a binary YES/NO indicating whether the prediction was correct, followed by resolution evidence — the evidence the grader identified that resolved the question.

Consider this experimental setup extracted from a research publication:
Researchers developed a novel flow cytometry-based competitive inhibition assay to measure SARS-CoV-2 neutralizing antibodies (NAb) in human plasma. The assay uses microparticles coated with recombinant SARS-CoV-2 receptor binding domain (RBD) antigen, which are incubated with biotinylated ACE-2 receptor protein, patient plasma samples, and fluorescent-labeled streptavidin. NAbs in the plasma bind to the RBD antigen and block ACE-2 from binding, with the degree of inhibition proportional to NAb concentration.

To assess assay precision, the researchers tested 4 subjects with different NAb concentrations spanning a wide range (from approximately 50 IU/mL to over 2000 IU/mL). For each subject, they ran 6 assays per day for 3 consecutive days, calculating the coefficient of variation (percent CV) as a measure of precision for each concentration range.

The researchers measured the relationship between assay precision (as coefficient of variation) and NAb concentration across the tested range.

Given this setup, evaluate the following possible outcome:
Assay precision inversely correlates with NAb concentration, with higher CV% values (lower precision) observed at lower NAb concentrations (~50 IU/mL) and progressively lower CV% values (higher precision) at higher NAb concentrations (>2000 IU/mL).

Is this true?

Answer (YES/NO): YES